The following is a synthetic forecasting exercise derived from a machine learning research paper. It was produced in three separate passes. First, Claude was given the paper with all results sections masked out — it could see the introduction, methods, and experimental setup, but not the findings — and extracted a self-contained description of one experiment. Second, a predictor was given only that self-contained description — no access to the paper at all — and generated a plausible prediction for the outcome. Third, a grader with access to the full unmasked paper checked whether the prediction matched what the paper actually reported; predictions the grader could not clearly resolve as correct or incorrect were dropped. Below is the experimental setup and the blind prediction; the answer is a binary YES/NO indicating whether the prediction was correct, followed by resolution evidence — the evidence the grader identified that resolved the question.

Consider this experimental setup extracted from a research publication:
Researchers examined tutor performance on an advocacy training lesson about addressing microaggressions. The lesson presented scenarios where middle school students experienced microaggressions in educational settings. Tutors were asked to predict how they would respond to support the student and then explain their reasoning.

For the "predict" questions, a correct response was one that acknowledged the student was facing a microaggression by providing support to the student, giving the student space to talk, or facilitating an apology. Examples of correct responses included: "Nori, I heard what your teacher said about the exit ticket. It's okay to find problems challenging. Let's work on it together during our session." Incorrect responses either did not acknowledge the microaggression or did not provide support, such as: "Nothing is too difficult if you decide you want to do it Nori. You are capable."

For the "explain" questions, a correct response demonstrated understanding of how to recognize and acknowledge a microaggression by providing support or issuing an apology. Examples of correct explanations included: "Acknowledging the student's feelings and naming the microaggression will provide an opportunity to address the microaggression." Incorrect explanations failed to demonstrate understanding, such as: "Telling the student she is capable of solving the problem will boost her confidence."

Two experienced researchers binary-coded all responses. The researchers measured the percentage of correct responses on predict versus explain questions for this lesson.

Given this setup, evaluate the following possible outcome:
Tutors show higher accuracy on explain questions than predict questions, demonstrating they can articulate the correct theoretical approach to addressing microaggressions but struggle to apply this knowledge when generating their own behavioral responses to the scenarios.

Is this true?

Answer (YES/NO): YES